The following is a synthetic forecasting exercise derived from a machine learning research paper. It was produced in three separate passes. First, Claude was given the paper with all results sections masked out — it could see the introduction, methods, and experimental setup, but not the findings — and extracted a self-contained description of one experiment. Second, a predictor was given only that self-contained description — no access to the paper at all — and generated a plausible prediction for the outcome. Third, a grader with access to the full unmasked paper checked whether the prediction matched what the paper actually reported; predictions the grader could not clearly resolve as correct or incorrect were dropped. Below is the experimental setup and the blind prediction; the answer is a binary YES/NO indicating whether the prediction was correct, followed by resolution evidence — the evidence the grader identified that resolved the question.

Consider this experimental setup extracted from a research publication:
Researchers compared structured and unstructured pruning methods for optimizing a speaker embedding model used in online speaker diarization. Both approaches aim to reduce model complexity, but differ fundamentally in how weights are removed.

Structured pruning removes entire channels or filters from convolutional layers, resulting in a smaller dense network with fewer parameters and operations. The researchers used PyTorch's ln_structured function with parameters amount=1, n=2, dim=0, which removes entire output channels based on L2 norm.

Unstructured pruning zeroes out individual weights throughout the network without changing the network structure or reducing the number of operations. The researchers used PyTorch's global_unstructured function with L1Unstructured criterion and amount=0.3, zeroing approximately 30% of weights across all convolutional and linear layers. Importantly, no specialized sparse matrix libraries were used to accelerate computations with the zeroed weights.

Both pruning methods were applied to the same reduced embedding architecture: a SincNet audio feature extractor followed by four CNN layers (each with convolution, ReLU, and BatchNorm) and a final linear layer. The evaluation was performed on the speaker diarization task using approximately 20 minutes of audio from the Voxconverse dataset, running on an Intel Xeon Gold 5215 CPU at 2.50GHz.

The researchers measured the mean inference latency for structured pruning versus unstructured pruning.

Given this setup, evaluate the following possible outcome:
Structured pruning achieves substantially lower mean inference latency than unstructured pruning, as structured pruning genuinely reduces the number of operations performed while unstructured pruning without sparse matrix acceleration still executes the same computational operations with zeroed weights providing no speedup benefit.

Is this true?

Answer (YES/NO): NO